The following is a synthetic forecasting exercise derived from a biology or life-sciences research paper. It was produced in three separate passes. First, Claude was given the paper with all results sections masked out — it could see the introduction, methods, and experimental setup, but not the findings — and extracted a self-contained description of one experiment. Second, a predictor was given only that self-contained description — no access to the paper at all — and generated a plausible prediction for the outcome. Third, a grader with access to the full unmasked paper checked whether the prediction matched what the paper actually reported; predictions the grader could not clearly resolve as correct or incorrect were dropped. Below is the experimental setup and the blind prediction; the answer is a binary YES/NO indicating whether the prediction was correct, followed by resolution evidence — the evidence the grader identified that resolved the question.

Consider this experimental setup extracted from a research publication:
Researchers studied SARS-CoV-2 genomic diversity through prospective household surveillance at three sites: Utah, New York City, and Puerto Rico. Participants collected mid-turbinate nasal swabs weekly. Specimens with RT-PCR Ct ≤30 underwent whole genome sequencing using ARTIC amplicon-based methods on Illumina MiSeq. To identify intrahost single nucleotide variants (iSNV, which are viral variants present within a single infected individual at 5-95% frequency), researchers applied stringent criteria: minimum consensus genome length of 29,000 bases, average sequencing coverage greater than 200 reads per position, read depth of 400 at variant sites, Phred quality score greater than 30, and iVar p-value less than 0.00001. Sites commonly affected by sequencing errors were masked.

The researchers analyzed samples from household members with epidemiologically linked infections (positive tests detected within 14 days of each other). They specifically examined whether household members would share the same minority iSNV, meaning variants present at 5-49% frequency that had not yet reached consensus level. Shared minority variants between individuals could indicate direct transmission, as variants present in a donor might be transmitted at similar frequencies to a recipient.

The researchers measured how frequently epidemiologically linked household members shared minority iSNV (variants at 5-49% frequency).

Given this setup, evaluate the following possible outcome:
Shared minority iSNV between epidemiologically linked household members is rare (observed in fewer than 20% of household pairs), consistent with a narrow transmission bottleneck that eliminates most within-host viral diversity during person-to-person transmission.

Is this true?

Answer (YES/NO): YES